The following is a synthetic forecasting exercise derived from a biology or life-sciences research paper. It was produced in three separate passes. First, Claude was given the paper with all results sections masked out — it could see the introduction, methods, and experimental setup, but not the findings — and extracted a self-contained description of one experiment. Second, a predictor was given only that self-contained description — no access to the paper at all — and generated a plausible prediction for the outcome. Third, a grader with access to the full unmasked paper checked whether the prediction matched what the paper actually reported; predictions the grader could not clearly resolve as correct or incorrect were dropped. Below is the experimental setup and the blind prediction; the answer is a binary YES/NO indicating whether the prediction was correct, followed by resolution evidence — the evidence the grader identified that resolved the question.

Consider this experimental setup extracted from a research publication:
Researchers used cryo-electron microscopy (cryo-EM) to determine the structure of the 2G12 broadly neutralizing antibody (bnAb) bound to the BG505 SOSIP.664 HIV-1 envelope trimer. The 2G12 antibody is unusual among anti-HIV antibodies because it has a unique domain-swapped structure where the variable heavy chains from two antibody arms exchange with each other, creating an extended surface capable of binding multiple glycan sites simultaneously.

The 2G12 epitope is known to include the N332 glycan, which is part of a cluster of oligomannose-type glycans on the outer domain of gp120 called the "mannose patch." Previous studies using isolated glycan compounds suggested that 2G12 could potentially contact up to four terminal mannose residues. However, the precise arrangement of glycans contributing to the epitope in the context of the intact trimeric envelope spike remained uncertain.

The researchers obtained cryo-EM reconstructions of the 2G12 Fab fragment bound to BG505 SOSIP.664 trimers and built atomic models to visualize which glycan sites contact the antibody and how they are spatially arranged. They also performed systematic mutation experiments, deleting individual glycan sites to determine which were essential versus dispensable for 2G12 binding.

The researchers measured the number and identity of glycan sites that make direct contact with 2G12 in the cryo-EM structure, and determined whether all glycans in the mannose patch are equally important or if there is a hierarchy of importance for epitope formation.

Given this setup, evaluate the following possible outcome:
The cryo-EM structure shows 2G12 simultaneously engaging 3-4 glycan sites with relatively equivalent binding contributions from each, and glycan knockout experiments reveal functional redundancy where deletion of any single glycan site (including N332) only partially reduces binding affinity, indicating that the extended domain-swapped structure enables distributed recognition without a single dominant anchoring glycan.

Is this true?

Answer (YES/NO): NO